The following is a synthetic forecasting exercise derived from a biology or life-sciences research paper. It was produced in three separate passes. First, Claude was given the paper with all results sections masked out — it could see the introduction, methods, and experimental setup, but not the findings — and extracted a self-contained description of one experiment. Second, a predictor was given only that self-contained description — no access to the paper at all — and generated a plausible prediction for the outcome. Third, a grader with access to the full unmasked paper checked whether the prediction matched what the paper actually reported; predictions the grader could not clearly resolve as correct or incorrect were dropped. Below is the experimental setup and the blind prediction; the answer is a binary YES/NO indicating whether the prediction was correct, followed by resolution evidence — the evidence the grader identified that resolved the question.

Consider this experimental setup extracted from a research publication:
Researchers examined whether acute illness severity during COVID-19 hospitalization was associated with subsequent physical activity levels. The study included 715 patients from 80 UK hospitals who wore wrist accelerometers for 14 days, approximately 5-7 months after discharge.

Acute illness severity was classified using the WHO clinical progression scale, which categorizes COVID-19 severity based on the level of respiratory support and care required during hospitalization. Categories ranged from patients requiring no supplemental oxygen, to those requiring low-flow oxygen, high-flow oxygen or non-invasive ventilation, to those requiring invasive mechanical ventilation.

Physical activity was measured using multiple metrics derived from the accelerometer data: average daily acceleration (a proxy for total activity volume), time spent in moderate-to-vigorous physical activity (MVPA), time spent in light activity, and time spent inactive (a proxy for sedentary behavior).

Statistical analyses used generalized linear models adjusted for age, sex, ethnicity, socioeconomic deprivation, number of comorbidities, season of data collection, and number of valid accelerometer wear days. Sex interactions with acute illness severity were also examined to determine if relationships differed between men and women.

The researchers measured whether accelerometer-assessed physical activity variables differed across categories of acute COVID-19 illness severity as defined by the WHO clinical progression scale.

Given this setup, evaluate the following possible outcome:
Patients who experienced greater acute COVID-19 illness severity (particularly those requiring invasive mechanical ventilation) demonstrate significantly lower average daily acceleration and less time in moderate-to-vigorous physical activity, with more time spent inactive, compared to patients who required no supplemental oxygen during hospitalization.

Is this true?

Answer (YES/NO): NO